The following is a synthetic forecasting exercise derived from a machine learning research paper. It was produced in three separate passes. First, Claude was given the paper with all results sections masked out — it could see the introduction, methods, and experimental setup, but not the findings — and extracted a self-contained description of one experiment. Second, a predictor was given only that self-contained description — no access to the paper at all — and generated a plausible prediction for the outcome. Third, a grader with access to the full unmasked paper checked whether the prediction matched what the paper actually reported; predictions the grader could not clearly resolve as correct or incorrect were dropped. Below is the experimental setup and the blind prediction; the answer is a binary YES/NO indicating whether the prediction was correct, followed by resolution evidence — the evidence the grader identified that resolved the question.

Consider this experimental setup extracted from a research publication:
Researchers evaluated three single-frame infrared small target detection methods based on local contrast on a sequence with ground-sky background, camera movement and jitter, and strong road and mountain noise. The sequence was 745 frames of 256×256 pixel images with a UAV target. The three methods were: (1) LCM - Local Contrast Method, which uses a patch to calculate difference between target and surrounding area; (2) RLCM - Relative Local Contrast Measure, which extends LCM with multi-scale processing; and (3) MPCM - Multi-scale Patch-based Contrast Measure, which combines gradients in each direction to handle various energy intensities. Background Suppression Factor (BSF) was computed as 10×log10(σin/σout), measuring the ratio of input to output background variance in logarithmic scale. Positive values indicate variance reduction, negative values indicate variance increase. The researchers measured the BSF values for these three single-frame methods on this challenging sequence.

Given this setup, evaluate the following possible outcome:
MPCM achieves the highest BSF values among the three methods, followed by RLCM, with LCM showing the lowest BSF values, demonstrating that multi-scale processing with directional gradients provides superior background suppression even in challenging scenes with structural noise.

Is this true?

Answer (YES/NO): YES